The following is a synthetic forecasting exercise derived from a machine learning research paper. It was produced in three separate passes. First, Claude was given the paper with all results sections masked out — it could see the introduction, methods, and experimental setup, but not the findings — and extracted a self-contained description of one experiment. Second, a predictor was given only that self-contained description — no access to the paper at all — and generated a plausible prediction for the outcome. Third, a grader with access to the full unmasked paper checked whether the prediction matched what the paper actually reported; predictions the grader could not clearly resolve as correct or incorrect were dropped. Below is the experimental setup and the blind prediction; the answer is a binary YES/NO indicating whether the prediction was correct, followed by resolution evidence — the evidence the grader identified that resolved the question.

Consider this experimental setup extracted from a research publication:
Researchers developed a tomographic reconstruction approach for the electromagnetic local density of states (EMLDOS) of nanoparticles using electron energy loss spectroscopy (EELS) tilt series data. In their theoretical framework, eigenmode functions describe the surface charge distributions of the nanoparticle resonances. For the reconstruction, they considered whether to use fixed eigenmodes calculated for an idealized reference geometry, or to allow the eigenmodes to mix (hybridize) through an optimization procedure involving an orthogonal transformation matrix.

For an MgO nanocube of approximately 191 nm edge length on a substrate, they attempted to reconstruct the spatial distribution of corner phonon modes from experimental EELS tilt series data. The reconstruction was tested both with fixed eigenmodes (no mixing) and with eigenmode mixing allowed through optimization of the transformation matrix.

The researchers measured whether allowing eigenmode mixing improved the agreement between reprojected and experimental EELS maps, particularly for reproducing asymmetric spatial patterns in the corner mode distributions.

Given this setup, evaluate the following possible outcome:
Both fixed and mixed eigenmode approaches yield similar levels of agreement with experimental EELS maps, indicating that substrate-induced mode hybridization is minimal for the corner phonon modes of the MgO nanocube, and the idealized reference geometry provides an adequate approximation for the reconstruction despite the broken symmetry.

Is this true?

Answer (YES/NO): NO